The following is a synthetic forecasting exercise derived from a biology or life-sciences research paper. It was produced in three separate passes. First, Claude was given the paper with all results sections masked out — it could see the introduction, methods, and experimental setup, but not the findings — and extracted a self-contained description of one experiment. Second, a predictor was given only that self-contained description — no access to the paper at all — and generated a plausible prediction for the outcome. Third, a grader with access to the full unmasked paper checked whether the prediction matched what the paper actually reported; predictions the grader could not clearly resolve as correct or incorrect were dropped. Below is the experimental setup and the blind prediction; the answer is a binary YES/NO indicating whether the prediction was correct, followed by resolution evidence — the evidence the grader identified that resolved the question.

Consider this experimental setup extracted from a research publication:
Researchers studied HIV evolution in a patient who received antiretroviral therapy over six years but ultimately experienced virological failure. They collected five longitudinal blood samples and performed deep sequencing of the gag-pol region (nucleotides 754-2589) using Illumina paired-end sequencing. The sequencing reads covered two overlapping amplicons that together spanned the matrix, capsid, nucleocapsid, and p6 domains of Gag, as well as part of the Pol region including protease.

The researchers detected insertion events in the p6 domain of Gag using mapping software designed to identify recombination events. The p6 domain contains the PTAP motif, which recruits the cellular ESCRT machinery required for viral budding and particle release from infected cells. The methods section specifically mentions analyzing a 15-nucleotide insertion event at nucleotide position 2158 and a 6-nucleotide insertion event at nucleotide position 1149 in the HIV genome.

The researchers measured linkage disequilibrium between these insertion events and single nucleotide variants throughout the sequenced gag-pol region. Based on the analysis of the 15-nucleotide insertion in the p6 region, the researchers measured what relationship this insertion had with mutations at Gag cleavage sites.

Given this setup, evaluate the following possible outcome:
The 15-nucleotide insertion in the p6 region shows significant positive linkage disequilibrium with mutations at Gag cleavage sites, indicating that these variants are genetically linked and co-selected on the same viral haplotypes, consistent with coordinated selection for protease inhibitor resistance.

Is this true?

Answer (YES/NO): NO